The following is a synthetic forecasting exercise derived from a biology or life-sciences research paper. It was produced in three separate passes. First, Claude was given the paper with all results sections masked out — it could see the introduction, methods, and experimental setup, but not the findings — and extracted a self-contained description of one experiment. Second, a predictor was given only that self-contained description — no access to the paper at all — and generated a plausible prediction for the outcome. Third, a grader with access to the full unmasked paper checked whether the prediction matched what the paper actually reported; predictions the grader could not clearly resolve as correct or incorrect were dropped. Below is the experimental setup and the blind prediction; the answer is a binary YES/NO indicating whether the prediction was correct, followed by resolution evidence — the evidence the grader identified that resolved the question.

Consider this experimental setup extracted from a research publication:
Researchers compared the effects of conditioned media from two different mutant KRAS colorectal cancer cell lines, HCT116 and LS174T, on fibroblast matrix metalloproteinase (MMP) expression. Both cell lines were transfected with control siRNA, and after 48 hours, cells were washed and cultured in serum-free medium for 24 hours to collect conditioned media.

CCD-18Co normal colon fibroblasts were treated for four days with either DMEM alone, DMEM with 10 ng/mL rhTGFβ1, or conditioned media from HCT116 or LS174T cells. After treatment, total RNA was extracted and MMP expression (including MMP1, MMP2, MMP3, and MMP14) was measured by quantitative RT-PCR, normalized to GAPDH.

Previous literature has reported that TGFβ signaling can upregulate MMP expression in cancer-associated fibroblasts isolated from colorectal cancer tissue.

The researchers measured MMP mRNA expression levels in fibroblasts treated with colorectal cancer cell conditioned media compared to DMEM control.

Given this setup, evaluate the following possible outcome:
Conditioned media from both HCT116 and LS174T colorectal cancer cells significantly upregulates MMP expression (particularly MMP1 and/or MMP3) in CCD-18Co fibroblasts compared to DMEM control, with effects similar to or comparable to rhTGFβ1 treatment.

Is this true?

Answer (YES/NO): NO